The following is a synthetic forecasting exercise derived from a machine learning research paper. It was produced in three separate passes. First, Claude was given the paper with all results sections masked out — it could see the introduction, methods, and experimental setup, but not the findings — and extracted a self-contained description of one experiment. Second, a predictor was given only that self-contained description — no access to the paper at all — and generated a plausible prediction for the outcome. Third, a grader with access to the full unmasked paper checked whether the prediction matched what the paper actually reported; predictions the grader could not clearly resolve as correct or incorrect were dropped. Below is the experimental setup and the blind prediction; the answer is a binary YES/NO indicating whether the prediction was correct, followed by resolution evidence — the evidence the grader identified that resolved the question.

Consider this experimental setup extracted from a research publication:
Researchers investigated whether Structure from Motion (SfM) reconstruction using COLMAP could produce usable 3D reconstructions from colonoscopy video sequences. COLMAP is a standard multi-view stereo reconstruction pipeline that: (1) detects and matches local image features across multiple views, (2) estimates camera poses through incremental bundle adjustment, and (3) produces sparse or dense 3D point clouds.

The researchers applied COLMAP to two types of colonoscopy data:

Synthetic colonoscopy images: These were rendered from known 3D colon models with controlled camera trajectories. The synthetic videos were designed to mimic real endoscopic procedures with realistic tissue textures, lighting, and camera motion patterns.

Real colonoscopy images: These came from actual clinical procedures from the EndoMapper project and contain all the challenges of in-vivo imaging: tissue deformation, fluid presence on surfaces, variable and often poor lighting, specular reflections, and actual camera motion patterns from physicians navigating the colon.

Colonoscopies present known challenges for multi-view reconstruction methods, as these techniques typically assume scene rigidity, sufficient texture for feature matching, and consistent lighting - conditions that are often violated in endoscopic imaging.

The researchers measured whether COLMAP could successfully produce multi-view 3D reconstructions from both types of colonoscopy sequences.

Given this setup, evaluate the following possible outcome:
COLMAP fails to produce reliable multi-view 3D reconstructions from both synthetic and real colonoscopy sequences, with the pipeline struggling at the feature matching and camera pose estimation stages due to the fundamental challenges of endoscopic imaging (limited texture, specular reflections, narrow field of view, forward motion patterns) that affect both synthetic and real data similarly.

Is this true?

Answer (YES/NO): NO